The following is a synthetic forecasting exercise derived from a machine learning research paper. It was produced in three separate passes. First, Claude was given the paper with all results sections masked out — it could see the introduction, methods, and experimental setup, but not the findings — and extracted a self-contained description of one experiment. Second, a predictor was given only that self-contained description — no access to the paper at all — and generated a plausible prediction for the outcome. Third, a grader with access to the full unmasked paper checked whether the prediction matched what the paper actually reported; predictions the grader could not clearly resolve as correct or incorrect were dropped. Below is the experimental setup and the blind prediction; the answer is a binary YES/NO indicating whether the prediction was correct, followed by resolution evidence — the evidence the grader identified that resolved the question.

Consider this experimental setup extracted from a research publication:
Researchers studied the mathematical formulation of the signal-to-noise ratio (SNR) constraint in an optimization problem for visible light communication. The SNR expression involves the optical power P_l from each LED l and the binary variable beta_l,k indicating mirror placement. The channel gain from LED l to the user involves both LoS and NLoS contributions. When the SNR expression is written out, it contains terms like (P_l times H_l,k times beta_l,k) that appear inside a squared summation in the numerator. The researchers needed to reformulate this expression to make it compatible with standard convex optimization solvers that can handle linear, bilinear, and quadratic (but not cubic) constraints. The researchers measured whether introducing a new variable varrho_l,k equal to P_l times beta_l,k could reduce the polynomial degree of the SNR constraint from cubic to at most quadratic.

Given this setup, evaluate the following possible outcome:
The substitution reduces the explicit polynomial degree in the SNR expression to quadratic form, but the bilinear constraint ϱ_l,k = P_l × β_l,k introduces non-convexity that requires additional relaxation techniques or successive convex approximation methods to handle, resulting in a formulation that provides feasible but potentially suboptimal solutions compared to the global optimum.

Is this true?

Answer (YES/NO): NO